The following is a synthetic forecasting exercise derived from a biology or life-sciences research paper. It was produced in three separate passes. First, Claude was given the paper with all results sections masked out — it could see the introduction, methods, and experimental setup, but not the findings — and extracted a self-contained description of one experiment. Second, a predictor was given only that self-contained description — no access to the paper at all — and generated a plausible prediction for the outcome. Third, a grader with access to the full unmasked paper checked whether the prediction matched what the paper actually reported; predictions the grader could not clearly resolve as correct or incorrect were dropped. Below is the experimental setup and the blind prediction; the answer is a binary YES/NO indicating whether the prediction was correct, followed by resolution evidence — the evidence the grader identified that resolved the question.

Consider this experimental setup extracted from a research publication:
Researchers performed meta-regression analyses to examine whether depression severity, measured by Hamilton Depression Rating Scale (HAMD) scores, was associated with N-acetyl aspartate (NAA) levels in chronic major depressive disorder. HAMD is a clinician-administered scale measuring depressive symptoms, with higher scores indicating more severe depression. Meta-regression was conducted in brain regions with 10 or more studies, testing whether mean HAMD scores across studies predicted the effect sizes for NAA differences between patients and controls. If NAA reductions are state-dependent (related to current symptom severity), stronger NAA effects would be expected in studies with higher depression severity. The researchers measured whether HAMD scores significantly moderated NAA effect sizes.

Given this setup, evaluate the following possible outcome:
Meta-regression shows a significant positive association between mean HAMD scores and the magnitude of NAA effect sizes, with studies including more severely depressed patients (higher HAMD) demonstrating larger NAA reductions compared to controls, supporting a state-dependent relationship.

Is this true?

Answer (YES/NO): NO